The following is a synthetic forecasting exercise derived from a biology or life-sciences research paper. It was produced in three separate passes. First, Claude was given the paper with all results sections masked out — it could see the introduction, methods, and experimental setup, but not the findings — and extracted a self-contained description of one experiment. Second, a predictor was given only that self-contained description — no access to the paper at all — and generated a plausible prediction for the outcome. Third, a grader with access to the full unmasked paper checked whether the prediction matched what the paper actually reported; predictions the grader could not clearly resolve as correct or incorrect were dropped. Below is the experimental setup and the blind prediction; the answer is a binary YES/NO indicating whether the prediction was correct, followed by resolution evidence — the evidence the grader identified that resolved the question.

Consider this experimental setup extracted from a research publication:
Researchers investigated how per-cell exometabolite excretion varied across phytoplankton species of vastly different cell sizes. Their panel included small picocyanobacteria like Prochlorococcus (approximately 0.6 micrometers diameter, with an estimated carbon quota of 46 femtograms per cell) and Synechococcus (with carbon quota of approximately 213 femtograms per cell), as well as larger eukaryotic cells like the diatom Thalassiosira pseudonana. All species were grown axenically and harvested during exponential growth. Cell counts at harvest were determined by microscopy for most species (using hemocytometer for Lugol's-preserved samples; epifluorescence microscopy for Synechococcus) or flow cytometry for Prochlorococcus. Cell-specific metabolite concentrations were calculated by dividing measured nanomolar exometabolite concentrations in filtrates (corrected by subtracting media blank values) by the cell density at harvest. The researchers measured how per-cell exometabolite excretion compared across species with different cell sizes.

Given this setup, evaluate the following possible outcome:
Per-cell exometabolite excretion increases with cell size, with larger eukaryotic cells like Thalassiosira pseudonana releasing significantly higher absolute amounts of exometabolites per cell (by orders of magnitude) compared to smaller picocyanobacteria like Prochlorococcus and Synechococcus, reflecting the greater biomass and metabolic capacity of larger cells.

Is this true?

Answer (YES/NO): YES